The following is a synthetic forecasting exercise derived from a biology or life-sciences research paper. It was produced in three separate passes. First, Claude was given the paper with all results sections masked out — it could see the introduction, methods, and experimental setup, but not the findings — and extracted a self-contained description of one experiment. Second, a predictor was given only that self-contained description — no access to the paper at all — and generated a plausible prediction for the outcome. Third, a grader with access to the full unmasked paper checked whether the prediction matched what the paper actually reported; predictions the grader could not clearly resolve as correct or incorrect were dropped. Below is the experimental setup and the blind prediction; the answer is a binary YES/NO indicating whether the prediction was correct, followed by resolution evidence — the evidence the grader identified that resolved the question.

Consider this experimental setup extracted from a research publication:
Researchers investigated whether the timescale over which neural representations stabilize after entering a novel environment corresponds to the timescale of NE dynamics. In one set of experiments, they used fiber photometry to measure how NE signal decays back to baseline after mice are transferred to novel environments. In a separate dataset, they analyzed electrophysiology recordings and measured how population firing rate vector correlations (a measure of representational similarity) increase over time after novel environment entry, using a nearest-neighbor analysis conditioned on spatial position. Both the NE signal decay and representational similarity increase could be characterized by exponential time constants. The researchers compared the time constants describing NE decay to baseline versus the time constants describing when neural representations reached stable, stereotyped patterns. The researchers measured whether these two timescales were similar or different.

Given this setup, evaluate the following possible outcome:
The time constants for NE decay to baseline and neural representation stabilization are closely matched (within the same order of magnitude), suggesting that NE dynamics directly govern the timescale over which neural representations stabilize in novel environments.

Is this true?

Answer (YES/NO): NO